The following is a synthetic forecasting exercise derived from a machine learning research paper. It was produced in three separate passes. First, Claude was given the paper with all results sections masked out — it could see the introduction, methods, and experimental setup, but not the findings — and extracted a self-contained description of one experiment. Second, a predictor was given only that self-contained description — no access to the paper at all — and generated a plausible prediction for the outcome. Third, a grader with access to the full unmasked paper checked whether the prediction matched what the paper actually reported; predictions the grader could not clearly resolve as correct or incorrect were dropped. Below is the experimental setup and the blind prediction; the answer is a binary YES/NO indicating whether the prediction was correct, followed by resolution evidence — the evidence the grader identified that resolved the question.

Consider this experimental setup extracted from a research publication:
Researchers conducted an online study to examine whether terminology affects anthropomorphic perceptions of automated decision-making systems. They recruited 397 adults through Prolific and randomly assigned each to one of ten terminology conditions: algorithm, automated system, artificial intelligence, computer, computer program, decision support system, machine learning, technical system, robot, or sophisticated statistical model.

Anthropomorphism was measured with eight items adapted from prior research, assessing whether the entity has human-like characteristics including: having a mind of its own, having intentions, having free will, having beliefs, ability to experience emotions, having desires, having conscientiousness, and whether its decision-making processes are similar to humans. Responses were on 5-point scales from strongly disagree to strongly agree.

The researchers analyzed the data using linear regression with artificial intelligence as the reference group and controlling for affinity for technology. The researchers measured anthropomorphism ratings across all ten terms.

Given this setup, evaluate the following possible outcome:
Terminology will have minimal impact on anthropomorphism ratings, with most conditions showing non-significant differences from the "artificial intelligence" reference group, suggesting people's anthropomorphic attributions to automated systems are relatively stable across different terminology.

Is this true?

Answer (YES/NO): NO